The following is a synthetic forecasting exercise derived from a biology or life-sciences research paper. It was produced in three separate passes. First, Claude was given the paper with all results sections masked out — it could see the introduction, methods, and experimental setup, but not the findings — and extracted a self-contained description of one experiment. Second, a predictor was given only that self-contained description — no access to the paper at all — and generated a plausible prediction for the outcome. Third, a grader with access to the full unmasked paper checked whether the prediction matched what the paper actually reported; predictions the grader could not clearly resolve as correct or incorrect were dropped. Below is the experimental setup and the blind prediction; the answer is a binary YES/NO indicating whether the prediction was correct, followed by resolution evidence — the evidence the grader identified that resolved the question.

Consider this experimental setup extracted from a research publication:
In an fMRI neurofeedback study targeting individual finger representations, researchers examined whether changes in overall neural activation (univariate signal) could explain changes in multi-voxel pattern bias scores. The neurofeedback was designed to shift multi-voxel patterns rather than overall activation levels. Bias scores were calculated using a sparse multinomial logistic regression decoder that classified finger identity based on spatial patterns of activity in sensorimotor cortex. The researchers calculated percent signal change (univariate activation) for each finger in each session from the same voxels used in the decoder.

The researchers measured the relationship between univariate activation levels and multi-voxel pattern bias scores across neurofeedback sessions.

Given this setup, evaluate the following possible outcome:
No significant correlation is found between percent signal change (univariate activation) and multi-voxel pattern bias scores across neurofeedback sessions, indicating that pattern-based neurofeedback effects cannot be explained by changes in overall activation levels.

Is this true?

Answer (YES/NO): YES